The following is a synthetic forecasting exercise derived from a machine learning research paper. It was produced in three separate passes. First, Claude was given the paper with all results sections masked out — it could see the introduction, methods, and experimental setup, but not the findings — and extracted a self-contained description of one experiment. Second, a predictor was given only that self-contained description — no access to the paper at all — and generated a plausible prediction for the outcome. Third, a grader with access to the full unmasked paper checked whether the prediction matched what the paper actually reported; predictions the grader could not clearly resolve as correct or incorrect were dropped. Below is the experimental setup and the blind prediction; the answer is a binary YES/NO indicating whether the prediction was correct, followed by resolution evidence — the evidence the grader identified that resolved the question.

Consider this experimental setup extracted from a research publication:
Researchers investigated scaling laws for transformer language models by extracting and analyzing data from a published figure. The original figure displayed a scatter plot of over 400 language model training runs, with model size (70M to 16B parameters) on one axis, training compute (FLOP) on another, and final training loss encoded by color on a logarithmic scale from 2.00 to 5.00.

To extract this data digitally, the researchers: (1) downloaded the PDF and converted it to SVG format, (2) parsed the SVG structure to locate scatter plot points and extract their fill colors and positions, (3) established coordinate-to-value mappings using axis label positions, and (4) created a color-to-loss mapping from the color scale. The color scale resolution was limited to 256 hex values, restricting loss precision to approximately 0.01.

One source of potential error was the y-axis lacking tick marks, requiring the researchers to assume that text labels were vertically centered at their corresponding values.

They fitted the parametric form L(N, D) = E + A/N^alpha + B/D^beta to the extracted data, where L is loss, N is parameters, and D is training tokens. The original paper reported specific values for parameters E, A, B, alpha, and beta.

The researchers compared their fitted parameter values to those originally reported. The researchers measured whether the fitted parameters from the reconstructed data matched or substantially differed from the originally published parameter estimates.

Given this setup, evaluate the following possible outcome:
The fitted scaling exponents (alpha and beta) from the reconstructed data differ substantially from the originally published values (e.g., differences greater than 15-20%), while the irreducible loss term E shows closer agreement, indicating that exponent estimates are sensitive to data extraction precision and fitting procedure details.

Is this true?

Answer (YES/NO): NO